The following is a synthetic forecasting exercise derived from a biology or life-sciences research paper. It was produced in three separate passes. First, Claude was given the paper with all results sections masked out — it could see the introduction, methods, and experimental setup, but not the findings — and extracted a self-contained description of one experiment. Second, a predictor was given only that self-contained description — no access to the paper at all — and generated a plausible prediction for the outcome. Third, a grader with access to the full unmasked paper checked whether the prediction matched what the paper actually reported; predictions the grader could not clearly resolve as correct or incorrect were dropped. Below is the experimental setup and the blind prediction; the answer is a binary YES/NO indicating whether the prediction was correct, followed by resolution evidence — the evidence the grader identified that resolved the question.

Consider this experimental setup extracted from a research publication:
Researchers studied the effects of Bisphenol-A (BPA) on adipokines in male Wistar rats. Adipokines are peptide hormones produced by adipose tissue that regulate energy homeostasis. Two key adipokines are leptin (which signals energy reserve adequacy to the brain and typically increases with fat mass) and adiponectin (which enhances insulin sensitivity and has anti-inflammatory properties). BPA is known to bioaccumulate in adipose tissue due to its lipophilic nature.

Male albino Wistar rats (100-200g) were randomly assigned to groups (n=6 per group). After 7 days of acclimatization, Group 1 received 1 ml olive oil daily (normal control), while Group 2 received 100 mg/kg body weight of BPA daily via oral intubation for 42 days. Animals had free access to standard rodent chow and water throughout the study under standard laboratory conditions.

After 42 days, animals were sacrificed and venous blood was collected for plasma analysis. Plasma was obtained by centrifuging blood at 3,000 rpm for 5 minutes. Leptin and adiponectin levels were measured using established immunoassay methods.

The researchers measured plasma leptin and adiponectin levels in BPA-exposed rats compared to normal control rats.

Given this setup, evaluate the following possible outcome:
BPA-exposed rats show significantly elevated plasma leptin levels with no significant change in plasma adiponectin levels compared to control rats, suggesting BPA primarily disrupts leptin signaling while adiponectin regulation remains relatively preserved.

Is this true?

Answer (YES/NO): NO